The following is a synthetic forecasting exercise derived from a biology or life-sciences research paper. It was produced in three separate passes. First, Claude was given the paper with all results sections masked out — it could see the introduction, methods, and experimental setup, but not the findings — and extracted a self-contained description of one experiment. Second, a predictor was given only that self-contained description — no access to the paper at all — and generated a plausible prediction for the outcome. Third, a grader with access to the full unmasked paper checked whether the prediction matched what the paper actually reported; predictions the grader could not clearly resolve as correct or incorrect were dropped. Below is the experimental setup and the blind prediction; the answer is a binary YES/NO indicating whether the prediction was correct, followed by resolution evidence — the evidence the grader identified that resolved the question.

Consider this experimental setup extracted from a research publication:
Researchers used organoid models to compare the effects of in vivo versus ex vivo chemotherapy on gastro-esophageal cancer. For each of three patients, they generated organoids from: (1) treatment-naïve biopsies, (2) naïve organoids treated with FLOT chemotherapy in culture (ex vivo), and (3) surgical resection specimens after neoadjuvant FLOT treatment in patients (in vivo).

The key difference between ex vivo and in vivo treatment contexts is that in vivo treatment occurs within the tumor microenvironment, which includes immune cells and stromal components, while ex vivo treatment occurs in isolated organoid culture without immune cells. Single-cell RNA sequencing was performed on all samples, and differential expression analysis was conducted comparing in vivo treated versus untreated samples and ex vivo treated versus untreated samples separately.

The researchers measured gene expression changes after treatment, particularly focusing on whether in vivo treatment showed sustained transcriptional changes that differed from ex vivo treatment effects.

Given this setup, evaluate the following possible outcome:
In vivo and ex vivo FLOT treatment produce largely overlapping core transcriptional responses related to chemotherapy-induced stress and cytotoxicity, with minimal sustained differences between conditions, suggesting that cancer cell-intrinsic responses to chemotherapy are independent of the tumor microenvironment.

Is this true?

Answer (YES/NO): NO